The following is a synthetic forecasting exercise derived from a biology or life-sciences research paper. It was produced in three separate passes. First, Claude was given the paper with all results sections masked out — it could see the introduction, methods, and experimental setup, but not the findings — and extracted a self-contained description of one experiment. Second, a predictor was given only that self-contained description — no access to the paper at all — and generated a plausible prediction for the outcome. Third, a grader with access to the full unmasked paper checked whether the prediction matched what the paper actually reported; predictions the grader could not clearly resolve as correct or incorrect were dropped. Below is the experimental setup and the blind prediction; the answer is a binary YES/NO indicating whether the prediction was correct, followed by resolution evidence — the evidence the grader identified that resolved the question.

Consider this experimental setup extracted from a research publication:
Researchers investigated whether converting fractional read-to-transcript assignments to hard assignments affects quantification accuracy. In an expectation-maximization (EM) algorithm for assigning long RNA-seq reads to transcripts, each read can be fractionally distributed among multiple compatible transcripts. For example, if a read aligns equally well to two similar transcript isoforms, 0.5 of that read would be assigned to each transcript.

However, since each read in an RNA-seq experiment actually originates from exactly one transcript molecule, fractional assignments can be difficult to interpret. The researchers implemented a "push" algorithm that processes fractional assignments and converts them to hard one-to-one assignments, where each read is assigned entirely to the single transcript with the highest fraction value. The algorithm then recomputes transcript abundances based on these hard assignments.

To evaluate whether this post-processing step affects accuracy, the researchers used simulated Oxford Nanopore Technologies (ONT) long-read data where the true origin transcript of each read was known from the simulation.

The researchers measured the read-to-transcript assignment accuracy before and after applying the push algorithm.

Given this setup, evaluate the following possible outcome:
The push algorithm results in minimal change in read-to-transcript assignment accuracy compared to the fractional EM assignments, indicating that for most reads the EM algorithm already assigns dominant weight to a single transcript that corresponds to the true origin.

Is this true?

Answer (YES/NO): YES